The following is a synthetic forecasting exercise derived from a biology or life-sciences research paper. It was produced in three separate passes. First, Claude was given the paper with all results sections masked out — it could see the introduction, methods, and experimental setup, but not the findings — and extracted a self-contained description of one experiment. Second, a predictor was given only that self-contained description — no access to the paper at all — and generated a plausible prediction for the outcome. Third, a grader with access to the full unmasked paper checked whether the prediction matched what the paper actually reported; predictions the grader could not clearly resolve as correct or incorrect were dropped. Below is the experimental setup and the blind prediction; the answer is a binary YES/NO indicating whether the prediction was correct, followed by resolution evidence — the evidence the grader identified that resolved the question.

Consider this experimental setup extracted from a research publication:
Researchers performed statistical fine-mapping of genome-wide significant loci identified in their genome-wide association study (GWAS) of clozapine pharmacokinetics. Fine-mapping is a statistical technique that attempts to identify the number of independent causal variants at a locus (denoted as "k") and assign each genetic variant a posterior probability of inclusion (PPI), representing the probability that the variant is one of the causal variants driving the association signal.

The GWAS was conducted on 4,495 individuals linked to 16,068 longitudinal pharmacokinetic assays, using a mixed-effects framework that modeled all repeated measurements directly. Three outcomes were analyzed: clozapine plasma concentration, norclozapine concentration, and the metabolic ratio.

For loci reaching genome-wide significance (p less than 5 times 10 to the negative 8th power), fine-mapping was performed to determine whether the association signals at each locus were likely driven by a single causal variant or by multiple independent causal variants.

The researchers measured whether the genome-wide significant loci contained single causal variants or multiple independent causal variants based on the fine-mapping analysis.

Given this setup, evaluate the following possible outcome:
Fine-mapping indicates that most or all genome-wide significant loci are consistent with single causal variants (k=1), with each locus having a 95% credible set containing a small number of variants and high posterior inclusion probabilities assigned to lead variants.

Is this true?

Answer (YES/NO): NO